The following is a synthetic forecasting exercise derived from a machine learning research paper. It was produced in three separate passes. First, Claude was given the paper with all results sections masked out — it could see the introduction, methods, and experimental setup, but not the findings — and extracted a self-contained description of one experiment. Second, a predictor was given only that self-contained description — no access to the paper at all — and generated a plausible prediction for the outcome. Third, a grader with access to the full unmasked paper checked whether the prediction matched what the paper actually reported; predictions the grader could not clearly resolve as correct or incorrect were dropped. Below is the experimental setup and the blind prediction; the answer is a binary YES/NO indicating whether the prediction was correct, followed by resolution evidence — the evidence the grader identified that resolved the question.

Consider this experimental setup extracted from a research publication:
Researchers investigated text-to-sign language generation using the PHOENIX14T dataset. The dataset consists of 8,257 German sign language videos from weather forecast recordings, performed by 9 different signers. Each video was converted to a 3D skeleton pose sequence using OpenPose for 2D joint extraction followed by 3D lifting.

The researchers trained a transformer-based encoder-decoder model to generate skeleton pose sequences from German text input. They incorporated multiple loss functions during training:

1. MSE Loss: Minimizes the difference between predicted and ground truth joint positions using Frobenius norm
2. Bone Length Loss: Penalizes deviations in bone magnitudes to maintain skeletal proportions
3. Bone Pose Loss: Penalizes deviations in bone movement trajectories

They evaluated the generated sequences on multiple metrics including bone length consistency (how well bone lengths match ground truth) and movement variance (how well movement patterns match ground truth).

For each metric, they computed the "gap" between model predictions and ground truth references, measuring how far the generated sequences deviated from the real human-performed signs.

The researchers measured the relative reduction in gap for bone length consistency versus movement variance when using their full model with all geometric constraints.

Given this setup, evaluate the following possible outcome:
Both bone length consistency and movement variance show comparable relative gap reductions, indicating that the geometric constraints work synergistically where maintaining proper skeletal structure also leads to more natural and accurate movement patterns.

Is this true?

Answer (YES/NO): NO